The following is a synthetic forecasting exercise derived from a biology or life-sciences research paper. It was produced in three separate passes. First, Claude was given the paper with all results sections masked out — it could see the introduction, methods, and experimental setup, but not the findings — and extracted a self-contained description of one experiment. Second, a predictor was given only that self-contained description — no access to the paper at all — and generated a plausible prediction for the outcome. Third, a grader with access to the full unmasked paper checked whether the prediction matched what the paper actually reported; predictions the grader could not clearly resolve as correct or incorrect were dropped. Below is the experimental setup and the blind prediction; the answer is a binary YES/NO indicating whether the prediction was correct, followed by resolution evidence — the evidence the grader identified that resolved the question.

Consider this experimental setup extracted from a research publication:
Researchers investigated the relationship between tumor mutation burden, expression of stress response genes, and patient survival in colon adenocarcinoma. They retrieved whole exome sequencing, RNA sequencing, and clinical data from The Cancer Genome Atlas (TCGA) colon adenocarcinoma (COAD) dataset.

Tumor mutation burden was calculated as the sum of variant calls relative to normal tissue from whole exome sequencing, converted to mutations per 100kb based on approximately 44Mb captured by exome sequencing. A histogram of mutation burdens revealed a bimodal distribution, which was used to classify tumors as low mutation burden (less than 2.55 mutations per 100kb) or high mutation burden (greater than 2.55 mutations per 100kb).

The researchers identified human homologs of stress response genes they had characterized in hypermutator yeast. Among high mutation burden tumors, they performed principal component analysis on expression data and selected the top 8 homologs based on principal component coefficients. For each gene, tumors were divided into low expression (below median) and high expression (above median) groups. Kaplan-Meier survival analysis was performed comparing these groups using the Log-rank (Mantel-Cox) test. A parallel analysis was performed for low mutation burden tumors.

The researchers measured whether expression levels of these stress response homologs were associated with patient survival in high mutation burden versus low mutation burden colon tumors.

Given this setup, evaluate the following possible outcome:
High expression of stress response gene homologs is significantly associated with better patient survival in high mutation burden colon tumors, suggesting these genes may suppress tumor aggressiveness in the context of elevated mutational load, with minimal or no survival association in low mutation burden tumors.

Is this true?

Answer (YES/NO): NO